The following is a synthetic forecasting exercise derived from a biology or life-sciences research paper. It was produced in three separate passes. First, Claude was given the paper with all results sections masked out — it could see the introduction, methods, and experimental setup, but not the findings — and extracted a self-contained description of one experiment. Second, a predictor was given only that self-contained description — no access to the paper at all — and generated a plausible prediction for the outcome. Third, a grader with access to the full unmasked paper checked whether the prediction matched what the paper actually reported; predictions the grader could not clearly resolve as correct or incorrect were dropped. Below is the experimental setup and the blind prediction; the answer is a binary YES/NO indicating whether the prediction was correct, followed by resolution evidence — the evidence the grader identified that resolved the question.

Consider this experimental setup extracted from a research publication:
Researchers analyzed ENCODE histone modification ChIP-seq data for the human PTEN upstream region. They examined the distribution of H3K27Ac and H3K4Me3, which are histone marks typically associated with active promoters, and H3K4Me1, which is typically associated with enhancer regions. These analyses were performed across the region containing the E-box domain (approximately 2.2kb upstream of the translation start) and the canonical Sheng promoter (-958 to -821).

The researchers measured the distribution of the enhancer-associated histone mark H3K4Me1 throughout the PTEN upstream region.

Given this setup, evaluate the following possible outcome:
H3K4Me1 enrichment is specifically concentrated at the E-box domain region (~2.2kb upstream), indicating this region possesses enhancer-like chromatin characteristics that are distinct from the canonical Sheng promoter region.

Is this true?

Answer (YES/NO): NO